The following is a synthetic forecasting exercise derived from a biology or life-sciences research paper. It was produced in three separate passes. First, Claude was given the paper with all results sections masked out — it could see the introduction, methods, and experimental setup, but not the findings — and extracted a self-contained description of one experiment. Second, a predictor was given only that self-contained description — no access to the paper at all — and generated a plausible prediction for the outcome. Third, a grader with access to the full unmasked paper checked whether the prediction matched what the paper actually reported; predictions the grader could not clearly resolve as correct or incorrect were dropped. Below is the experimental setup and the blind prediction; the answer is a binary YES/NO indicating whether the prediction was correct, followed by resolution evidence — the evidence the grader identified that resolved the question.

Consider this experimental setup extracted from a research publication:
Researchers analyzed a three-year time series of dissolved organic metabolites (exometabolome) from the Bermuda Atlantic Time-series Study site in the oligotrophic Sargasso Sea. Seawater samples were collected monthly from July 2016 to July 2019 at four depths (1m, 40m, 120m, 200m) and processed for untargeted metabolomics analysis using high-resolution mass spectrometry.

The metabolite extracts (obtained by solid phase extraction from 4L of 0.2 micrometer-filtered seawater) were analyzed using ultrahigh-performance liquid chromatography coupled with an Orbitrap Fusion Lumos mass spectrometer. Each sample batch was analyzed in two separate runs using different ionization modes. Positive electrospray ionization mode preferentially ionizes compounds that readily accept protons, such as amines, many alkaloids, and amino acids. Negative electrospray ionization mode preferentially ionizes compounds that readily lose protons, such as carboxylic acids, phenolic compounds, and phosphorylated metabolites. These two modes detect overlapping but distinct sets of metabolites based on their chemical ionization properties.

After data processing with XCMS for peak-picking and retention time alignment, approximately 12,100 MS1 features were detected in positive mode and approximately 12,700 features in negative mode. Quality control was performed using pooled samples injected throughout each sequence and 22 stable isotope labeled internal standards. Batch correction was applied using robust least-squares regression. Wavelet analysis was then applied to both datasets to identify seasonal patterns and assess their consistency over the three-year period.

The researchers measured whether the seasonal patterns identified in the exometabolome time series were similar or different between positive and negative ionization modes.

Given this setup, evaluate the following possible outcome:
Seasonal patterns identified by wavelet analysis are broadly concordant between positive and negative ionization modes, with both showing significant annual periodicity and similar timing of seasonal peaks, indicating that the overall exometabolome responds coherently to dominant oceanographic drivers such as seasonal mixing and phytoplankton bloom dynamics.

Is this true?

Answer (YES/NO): YES